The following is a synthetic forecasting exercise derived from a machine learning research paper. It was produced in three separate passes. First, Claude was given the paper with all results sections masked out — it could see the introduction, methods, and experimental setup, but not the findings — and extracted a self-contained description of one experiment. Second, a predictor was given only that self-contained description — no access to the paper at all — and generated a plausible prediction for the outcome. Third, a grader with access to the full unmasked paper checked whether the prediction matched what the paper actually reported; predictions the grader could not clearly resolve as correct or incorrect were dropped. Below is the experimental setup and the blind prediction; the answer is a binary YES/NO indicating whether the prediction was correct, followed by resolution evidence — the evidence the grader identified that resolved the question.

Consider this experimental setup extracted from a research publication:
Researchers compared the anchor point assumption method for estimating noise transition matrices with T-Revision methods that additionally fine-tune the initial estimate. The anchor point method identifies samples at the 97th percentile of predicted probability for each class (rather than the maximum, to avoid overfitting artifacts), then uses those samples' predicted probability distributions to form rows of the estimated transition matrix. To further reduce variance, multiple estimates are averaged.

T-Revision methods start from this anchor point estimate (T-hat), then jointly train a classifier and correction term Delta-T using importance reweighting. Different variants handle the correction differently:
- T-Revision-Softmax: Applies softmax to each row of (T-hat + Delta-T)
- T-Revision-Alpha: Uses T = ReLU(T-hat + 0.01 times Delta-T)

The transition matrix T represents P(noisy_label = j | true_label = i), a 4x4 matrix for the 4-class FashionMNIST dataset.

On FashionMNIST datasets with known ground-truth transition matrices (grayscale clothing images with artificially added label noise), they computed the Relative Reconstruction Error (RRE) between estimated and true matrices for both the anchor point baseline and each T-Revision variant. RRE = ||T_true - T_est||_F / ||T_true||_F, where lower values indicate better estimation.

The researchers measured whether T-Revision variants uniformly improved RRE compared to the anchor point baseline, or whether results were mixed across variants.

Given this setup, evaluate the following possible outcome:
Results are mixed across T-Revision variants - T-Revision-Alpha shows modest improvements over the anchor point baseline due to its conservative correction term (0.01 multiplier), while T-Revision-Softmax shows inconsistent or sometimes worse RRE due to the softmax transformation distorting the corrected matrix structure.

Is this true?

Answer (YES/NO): NO